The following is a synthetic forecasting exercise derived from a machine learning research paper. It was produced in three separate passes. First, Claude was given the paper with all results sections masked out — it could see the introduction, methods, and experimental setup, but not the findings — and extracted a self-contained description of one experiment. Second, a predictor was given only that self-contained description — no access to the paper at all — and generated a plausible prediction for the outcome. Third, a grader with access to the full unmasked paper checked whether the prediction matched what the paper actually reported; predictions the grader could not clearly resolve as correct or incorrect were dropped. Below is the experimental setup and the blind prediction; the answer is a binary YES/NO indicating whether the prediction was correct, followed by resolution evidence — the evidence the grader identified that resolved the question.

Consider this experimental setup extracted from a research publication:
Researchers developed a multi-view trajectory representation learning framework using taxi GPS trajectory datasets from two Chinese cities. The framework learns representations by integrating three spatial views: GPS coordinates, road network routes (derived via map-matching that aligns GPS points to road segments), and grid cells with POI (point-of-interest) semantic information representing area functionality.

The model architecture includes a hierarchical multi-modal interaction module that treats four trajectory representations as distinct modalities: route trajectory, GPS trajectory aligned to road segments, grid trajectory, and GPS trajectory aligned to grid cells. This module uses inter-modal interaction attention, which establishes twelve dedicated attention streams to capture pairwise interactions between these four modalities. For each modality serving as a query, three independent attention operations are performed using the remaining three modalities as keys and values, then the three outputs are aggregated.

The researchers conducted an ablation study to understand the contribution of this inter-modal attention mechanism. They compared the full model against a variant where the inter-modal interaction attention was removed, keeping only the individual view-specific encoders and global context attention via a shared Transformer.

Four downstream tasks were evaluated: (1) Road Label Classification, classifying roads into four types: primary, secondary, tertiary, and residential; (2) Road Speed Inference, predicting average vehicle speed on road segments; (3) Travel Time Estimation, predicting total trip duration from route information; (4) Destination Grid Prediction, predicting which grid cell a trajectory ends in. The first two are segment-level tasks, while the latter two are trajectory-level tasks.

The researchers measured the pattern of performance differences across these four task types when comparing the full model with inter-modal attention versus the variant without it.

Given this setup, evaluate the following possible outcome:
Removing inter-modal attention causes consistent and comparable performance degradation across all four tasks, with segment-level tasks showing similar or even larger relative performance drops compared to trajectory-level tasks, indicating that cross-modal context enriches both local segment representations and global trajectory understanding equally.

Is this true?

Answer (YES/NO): NO